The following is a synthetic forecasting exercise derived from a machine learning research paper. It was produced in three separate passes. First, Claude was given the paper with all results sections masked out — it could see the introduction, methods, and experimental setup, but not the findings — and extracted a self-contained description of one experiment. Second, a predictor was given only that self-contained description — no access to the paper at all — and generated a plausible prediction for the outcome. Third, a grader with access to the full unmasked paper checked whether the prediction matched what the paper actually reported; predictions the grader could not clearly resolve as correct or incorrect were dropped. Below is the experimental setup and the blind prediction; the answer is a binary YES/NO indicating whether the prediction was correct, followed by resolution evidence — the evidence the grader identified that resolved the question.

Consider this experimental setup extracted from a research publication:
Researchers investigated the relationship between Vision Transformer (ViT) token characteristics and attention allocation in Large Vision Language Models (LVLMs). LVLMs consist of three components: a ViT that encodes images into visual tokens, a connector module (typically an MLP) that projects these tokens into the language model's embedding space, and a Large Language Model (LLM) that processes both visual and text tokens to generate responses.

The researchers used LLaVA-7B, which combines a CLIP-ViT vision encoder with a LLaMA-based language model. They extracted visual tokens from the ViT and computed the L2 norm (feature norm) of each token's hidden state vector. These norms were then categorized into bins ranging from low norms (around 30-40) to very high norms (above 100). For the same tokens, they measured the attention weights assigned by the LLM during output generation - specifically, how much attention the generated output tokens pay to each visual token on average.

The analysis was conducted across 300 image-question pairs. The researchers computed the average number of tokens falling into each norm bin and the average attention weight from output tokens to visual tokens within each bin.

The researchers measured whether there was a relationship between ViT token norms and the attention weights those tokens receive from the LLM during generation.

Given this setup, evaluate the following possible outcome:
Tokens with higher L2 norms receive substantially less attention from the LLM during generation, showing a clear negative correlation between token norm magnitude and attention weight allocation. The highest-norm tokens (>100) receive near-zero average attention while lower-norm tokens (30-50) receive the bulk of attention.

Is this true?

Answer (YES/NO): NO